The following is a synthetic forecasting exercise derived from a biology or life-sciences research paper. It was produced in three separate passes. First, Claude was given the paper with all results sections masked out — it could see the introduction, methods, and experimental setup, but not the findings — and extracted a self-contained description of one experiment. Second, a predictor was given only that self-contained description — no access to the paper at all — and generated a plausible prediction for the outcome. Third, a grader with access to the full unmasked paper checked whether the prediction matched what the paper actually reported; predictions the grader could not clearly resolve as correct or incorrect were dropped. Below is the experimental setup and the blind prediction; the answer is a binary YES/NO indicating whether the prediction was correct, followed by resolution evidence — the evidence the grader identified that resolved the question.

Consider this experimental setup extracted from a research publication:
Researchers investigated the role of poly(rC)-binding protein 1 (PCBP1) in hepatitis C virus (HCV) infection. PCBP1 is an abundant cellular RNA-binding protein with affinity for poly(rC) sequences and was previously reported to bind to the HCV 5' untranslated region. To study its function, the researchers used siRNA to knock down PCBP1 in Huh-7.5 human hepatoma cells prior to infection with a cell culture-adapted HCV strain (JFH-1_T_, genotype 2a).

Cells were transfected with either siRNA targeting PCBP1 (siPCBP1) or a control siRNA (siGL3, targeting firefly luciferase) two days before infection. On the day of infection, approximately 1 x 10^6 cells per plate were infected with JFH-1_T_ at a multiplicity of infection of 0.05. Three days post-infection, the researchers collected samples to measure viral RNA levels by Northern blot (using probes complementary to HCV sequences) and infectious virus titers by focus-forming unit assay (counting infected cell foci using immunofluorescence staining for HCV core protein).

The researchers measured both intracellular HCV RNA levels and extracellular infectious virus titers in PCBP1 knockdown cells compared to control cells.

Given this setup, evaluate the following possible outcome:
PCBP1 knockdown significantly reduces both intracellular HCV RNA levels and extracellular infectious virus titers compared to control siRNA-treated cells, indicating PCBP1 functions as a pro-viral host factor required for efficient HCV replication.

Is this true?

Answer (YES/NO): NO